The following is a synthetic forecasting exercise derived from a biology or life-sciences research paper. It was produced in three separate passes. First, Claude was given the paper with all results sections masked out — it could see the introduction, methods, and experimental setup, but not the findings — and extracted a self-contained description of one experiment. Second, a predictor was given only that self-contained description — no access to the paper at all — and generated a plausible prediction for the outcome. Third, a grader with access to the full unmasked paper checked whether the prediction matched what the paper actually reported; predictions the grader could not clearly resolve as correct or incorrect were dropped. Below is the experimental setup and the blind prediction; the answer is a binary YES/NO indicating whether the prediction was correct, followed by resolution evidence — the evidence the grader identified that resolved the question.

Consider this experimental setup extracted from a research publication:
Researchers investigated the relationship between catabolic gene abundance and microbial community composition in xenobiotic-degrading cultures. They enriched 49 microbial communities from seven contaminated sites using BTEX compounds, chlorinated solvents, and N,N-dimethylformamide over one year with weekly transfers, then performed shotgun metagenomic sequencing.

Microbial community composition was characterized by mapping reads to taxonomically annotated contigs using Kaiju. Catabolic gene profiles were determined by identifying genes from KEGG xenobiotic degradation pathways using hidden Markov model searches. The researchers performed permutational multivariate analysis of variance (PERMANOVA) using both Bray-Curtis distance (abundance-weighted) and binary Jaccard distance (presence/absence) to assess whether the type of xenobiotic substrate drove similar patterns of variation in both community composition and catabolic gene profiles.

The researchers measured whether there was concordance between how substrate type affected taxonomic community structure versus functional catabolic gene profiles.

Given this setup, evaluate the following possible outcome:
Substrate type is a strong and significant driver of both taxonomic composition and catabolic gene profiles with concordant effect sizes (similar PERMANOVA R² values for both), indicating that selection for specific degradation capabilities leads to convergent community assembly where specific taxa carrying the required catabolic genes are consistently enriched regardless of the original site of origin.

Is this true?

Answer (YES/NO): NO